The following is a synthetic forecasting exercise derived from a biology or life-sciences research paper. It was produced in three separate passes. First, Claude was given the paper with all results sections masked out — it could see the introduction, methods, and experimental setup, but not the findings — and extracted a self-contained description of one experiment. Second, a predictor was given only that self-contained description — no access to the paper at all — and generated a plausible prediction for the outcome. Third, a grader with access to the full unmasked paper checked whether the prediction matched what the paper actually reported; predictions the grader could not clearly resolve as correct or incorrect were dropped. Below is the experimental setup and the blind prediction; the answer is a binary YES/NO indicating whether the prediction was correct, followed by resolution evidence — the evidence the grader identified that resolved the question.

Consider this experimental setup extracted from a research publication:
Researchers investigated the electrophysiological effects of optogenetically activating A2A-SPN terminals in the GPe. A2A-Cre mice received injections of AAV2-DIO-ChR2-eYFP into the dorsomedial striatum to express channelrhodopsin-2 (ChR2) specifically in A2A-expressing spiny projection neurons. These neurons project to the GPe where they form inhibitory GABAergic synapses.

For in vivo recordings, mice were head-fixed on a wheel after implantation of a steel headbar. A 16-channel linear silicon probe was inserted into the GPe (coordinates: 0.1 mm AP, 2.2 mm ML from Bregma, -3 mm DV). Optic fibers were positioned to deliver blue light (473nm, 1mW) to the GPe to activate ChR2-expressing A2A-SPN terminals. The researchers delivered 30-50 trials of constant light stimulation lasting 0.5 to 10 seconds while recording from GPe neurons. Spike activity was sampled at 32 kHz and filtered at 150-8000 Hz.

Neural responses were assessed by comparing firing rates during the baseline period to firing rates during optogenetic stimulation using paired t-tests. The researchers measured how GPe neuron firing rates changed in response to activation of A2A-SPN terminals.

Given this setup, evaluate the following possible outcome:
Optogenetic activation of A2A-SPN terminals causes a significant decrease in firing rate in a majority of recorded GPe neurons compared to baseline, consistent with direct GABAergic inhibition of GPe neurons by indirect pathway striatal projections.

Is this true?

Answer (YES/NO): YES